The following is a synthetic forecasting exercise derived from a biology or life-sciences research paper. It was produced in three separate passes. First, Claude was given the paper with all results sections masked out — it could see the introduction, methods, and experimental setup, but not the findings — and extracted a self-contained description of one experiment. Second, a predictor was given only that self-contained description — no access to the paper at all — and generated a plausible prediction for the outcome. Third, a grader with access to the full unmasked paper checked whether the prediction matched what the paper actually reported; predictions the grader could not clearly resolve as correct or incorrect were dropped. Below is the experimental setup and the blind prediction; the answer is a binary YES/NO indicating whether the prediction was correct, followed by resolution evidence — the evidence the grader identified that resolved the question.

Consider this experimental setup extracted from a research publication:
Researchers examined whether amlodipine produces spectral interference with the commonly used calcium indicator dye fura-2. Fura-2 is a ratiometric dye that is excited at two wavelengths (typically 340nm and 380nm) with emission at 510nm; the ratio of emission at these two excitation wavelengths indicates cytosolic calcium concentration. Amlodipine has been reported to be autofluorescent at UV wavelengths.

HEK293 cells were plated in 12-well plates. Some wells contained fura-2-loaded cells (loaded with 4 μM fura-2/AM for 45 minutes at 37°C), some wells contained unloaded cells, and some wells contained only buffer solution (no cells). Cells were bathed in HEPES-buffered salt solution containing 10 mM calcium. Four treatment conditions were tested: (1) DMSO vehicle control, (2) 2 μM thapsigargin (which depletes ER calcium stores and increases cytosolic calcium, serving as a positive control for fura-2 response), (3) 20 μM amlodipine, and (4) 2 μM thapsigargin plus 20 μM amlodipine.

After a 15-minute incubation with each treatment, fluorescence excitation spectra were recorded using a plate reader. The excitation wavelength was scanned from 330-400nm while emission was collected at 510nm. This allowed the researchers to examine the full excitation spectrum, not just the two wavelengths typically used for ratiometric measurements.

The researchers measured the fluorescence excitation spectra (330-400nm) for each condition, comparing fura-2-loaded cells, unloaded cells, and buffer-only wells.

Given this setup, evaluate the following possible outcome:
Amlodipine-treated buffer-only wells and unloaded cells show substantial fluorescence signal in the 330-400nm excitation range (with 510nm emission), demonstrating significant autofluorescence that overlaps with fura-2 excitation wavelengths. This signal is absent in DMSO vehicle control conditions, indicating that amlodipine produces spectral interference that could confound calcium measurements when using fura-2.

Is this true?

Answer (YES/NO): NO